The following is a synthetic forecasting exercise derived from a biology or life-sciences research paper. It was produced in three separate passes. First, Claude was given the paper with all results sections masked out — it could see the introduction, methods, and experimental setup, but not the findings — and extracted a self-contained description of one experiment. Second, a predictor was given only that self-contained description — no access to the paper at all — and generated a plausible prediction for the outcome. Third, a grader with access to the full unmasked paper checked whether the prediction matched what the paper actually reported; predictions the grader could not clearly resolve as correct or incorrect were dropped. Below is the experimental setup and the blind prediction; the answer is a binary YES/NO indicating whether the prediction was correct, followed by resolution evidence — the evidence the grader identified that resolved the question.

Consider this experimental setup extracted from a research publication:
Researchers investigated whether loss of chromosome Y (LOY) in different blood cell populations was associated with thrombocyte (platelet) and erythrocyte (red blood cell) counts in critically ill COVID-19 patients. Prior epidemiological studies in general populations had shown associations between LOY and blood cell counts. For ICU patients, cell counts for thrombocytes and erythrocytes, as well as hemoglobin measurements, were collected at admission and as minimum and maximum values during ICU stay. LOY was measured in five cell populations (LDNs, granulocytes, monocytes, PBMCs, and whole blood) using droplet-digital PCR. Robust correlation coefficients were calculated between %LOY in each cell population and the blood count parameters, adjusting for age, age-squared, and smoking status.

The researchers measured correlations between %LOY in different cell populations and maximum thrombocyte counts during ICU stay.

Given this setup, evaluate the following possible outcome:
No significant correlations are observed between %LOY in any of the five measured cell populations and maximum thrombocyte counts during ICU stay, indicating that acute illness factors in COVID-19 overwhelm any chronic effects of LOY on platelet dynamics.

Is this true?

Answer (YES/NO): NO